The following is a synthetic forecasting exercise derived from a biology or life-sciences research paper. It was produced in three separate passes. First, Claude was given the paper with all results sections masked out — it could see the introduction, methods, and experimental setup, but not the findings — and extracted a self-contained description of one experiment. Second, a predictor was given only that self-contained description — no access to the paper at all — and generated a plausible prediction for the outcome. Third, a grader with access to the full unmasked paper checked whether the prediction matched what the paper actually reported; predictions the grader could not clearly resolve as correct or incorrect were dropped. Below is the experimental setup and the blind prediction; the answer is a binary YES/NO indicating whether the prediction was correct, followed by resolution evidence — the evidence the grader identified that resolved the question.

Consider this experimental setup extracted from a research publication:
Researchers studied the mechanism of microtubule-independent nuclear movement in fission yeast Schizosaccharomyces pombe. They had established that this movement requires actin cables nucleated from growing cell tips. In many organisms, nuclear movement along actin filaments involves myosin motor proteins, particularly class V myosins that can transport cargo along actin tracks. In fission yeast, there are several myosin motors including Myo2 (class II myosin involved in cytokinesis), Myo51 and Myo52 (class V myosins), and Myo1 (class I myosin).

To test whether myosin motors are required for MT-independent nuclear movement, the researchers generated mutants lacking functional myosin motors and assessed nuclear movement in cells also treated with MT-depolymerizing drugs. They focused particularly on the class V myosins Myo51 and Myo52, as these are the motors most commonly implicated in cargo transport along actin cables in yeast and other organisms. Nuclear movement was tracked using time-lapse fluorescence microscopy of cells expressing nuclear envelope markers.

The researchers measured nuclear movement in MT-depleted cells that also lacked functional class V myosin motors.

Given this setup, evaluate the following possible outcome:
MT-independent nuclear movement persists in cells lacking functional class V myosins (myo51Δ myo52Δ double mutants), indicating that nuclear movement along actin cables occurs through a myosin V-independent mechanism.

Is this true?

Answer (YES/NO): YES